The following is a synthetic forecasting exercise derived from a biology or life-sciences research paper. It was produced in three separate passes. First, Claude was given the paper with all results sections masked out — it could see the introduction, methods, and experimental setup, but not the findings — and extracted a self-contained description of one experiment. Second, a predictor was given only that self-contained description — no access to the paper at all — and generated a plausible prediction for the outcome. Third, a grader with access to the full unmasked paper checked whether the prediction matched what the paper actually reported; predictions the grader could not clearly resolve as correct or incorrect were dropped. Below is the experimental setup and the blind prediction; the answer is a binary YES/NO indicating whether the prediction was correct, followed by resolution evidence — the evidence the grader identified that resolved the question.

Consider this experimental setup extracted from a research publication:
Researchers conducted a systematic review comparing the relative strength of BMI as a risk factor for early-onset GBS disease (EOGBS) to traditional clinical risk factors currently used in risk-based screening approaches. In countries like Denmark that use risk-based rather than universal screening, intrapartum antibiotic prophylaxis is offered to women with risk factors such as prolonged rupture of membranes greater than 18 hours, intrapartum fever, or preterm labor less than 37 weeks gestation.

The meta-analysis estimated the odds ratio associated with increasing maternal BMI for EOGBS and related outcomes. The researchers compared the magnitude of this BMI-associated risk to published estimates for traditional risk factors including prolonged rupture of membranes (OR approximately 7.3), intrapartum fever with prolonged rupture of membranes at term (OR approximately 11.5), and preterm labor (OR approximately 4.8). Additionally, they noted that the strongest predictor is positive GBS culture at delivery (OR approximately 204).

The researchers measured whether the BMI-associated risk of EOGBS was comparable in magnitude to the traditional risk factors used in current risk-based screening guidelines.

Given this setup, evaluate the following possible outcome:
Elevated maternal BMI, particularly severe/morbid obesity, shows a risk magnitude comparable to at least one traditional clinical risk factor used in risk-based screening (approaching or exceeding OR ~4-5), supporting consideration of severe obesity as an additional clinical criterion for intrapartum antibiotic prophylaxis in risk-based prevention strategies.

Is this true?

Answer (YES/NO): NO